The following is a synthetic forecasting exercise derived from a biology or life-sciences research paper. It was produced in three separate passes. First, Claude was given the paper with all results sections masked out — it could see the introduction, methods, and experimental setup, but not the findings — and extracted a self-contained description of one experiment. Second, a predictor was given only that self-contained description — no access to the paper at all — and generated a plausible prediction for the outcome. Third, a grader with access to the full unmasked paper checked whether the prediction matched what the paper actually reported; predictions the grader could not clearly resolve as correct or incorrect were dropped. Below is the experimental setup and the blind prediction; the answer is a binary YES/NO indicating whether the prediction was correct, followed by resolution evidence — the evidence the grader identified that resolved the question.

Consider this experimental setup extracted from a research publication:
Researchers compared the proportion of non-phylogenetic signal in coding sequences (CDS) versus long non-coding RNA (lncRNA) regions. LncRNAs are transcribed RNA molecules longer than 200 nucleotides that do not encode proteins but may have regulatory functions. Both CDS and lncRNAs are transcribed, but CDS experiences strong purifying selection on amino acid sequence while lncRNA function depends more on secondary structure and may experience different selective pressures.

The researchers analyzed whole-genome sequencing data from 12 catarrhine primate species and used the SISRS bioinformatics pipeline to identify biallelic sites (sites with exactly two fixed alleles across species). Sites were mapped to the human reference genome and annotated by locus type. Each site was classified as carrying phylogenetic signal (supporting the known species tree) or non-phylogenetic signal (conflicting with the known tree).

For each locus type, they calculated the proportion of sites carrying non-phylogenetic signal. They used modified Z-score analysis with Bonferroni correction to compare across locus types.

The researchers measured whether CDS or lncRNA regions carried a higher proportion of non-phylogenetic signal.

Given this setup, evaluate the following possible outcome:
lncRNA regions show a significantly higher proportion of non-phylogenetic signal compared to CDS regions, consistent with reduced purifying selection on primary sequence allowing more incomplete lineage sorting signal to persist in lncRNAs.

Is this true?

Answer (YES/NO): NO